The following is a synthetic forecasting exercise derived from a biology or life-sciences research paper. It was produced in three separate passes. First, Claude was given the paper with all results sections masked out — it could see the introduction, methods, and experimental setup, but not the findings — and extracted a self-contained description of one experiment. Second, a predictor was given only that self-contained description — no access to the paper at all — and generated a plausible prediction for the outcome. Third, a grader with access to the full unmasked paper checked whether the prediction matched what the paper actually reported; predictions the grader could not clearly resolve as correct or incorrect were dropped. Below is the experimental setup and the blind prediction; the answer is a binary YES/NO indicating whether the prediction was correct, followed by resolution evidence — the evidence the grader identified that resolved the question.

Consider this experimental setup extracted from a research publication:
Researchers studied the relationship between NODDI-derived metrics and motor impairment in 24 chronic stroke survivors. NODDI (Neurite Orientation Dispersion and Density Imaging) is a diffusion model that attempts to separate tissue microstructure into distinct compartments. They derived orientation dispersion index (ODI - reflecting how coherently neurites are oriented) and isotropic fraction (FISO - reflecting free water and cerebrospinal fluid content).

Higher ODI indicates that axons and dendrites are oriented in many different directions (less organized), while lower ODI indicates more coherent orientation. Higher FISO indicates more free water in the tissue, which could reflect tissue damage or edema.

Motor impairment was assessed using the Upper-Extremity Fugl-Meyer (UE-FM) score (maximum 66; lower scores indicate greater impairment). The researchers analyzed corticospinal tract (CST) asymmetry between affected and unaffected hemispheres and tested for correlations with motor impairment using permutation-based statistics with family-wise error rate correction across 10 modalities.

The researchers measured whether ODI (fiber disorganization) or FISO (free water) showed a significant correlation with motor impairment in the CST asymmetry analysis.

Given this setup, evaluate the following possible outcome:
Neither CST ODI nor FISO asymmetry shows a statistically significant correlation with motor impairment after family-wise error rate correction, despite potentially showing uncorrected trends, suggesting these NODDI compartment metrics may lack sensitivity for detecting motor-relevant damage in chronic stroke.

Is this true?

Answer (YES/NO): NO